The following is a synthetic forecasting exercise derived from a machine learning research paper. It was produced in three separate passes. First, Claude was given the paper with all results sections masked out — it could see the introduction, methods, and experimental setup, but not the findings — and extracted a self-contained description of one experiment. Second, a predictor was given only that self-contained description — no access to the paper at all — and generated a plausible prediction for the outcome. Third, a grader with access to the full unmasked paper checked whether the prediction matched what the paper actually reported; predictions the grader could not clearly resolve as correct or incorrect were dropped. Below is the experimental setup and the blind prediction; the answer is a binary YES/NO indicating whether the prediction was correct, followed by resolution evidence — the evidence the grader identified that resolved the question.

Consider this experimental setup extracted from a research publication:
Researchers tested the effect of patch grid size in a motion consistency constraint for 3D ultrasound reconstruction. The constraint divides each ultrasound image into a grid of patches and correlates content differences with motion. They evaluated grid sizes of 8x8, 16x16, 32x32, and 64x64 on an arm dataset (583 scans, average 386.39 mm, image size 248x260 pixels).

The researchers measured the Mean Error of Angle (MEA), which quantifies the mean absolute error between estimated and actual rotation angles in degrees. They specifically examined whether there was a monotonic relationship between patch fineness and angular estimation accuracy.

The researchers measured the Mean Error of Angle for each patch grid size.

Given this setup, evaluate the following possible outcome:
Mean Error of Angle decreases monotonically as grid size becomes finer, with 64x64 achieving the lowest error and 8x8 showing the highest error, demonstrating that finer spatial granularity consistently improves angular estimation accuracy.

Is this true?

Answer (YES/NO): NO